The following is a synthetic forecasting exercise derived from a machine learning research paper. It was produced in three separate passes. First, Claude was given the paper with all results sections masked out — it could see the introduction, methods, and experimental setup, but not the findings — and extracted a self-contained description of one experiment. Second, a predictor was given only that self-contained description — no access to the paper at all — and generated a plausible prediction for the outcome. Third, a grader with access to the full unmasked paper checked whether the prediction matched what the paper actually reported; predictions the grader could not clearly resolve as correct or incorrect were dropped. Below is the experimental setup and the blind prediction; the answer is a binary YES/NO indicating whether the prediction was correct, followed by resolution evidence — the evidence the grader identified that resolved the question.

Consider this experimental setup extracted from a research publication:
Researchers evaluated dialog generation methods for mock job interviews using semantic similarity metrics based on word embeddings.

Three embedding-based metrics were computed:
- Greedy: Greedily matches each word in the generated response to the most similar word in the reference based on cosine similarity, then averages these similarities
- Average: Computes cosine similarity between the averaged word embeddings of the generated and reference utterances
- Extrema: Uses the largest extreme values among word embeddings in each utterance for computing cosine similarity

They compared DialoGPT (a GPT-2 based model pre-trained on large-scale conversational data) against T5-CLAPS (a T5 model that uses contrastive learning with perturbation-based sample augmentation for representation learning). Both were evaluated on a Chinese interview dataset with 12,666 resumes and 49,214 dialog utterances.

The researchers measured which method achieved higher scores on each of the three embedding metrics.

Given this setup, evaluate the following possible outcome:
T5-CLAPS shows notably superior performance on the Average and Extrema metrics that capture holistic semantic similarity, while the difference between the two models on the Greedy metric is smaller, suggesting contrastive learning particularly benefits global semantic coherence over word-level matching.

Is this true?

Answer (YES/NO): NO